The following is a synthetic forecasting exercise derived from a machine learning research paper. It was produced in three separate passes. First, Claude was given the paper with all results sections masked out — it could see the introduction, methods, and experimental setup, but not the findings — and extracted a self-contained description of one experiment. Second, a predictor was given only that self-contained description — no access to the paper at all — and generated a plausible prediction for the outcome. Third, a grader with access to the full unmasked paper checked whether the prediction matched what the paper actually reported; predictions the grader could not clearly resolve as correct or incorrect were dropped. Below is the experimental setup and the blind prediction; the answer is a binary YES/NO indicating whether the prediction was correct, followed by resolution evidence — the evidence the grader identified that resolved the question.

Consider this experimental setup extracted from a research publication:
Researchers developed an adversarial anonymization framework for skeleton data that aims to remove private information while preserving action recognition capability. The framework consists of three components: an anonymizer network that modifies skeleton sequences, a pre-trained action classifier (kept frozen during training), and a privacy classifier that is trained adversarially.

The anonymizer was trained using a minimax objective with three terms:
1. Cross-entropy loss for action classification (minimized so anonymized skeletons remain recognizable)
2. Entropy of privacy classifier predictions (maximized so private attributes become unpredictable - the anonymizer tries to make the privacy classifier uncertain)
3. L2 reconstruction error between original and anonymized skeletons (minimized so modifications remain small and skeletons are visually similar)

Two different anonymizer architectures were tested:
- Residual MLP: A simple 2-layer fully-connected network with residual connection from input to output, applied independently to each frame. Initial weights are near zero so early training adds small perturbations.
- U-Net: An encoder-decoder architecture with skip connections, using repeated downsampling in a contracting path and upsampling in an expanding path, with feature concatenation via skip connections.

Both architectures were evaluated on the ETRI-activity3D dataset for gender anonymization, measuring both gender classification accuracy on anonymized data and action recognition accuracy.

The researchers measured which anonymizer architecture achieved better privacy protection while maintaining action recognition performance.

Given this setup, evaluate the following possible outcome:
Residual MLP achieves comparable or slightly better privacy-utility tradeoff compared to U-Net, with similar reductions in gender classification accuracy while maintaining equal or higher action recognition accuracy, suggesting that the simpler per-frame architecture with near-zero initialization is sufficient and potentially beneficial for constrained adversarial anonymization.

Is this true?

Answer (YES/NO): NO